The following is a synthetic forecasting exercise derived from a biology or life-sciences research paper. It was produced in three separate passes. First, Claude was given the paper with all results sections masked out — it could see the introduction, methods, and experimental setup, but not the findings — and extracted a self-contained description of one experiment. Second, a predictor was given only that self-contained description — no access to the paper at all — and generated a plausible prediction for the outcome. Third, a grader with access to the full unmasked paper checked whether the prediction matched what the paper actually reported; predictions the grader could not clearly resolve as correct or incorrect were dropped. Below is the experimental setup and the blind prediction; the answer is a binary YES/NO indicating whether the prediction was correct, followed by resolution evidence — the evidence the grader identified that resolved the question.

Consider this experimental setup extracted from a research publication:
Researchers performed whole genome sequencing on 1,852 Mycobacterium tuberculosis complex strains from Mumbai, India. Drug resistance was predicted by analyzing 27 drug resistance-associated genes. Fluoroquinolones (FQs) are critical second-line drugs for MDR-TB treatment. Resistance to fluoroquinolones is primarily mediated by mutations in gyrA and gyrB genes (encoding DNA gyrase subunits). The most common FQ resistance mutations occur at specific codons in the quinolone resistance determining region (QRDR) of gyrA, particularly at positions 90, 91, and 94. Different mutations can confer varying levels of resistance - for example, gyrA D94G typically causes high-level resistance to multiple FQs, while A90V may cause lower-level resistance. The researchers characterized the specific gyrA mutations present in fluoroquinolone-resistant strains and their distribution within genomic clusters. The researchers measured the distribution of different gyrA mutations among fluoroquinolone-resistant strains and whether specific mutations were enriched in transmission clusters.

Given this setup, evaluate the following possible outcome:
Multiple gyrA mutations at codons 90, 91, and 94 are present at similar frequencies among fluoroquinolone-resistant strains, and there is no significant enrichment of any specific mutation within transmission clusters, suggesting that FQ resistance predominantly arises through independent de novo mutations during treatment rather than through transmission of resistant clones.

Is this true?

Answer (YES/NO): NO